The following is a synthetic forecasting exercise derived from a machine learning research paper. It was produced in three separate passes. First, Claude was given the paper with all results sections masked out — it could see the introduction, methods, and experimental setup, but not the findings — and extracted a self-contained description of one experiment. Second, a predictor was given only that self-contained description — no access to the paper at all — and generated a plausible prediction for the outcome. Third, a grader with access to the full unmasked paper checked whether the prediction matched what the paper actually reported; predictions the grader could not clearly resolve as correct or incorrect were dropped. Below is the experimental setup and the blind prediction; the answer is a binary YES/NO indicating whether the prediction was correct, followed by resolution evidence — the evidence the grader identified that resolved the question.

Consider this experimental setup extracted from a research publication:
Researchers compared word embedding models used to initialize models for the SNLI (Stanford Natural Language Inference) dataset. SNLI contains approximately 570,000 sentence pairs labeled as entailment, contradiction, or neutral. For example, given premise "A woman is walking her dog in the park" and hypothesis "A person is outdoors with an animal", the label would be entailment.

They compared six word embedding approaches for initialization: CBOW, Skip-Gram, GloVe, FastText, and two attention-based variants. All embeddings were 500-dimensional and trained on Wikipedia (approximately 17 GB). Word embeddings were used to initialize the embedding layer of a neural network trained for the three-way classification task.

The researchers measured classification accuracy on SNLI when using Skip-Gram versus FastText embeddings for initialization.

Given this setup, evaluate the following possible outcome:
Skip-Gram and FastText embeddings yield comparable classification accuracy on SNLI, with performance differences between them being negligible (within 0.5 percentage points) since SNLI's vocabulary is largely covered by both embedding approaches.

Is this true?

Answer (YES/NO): NO